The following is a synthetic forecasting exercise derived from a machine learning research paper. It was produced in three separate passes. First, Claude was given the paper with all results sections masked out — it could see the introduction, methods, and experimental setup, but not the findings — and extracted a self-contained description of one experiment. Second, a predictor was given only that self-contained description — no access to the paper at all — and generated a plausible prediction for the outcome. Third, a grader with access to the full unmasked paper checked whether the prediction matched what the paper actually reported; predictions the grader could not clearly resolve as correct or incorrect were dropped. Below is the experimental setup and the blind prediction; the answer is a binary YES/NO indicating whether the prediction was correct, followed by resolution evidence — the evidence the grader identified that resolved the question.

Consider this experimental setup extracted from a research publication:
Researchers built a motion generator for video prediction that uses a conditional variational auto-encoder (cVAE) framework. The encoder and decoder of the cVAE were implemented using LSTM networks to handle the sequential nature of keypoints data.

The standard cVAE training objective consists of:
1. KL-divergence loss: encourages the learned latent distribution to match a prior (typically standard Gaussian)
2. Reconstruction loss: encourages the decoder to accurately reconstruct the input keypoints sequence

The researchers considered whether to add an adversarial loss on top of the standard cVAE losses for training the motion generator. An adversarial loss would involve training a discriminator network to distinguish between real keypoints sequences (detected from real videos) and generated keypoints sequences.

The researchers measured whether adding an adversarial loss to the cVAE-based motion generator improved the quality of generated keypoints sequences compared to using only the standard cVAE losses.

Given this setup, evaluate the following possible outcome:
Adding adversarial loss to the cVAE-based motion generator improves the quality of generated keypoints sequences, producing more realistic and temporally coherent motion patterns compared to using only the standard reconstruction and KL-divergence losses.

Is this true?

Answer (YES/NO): YES